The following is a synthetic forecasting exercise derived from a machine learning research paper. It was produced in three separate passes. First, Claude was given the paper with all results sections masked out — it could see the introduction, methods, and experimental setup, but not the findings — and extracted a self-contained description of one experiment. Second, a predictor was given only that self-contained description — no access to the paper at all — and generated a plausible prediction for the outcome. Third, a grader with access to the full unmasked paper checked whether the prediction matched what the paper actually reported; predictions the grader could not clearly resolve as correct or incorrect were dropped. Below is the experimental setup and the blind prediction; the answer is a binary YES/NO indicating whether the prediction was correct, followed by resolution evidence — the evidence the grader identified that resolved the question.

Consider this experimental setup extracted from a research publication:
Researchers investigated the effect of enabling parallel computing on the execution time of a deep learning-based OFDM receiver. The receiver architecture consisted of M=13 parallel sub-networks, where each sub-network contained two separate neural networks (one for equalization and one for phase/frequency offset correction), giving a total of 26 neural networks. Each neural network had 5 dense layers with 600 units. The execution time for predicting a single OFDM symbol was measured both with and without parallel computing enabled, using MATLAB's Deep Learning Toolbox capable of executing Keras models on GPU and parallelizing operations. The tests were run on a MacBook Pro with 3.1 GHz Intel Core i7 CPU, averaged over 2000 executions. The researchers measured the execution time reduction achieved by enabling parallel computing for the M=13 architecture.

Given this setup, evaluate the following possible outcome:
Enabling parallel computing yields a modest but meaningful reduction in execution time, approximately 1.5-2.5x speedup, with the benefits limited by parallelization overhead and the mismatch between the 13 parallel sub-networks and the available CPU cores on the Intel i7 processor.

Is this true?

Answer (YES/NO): NO